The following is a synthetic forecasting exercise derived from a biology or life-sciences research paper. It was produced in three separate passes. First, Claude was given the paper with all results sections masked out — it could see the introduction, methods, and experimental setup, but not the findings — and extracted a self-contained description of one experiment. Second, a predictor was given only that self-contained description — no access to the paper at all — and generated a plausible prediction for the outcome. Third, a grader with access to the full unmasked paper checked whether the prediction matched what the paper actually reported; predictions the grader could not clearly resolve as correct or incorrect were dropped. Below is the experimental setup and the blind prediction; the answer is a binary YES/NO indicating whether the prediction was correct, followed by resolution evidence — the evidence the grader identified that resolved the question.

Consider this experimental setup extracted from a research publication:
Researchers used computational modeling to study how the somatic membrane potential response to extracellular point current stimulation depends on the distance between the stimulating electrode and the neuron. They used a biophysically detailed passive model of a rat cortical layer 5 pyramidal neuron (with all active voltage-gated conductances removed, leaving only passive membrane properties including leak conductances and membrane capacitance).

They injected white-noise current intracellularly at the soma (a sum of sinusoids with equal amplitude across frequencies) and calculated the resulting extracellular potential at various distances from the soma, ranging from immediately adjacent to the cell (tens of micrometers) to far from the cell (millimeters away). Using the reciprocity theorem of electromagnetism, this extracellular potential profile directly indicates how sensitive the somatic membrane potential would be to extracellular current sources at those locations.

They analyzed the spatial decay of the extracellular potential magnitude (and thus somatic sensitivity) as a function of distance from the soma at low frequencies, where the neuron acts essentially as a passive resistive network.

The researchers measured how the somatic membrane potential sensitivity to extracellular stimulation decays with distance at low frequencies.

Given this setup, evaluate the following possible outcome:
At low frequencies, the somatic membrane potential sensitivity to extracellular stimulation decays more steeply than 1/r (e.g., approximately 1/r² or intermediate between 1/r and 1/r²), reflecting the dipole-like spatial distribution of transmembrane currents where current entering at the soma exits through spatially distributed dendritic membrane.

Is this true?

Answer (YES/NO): NO